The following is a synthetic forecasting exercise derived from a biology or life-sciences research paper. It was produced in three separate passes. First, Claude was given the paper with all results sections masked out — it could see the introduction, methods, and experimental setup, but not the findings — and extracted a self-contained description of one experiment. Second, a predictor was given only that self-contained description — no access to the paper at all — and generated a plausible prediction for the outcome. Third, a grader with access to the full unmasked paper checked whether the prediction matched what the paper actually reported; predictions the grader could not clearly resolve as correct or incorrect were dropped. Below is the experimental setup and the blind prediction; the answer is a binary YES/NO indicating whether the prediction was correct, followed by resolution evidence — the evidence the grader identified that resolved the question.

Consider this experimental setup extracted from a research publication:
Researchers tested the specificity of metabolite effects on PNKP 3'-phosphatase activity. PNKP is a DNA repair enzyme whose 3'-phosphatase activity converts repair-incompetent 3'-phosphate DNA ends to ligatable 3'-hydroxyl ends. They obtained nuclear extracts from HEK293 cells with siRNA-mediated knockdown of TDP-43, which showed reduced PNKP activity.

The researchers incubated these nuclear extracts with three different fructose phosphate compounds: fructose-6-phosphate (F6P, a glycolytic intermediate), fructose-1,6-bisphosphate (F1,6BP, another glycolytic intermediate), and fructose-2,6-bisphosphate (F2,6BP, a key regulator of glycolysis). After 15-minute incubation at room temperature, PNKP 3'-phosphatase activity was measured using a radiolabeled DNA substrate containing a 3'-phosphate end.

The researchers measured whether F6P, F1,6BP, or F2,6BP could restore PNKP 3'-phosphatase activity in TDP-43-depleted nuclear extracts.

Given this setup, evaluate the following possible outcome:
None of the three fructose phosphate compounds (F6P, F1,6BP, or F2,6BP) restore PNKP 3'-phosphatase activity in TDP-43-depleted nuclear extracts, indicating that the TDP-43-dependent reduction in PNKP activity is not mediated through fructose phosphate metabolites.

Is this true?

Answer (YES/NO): NO